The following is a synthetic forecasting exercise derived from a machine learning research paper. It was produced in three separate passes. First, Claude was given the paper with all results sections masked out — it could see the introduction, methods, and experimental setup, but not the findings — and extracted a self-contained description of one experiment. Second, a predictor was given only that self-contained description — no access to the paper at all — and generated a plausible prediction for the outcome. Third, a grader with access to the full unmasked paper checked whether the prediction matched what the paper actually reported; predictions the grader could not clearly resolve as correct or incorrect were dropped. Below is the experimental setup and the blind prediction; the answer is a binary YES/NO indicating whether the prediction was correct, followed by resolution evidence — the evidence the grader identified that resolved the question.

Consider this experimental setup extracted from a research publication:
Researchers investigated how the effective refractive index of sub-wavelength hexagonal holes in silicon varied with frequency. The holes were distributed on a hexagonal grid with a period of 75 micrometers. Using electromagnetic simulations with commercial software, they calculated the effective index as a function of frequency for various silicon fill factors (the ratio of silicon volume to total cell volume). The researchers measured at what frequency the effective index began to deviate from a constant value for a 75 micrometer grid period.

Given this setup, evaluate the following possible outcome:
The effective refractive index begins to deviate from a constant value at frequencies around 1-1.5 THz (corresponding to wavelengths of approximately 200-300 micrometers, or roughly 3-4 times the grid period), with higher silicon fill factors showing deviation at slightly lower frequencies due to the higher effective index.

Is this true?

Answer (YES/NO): NO